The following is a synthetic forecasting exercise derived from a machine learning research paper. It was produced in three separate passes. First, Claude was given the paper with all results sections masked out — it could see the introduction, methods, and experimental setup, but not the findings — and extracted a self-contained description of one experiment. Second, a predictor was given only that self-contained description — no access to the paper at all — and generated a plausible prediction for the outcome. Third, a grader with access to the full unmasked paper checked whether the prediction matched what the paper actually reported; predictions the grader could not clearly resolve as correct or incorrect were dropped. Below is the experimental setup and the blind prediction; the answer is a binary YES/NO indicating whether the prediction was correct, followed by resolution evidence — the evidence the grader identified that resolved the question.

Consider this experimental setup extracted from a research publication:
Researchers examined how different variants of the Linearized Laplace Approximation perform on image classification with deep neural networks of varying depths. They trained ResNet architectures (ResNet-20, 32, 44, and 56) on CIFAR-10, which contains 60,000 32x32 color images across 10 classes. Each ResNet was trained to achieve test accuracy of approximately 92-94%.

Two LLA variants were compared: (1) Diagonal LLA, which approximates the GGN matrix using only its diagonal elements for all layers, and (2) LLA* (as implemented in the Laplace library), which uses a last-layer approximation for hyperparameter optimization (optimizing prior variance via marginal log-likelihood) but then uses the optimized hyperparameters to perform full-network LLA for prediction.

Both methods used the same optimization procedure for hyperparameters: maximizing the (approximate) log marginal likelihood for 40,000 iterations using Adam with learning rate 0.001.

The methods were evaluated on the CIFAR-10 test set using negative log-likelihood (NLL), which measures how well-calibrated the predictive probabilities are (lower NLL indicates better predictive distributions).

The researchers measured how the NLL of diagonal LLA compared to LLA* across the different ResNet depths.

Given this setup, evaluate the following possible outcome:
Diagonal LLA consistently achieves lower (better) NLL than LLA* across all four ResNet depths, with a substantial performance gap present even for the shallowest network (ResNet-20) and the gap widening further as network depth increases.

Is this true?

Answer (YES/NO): NO